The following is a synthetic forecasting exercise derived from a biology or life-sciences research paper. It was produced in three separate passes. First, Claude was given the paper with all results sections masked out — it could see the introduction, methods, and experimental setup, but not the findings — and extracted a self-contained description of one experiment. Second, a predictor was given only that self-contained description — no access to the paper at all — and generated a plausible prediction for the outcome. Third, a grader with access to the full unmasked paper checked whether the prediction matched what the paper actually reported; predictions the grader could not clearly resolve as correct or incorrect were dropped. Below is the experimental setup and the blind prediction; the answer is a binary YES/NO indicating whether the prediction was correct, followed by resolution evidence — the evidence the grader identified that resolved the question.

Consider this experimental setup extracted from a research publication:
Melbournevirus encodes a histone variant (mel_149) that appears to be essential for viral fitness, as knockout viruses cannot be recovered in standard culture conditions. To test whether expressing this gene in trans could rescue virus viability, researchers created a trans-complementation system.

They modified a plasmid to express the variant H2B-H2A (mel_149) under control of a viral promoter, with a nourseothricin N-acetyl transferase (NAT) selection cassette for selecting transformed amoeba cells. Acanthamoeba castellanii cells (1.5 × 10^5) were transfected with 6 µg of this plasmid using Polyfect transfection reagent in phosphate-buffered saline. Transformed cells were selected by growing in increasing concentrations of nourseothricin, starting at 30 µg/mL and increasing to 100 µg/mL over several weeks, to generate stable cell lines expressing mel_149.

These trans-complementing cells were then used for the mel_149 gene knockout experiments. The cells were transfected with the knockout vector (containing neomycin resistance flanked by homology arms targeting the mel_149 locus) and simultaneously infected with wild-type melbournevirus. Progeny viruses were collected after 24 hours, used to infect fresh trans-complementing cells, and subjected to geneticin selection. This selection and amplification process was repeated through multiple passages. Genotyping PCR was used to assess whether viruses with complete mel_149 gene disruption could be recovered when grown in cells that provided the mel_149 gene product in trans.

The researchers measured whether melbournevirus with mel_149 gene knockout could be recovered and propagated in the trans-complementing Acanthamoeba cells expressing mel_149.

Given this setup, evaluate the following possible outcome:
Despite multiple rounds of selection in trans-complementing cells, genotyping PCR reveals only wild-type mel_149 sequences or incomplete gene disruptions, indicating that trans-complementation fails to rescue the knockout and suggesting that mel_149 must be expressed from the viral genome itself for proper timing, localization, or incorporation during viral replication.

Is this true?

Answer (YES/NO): NO